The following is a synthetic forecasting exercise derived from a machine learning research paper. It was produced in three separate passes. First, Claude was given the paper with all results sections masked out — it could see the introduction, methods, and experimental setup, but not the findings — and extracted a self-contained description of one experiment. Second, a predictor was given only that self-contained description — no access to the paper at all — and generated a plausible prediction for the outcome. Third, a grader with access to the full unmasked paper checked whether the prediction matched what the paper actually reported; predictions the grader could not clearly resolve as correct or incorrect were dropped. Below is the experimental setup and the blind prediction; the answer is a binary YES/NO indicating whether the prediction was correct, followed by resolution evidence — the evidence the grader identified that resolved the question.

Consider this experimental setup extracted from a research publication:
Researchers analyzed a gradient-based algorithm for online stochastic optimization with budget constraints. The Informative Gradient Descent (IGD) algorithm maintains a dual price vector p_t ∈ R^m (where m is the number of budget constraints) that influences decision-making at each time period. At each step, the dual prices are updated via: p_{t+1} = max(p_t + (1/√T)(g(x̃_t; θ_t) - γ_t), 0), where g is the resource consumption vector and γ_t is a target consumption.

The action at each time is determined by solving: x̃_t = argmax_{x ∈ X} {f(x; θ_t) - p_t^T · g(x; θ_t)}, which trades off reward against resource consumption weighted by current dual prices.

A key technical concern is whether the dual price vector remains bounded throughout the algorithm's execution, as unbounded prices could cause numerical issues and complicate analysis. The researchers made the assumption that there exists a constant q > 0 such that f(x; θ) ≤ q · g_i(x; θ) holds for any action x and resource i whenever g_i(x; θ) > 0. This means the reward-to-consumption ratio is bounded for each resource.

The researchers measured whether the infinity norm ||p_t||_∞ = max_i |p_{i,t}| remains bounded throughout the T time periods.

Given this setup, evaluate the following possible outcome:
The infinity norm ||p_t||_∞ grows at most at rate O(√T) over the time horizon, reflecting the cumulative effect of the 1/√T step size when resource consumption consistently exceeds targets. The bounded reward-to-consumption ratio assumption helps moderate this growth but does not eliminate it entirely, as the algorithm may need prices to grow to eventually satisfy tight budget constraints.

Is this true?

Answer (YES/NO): NO